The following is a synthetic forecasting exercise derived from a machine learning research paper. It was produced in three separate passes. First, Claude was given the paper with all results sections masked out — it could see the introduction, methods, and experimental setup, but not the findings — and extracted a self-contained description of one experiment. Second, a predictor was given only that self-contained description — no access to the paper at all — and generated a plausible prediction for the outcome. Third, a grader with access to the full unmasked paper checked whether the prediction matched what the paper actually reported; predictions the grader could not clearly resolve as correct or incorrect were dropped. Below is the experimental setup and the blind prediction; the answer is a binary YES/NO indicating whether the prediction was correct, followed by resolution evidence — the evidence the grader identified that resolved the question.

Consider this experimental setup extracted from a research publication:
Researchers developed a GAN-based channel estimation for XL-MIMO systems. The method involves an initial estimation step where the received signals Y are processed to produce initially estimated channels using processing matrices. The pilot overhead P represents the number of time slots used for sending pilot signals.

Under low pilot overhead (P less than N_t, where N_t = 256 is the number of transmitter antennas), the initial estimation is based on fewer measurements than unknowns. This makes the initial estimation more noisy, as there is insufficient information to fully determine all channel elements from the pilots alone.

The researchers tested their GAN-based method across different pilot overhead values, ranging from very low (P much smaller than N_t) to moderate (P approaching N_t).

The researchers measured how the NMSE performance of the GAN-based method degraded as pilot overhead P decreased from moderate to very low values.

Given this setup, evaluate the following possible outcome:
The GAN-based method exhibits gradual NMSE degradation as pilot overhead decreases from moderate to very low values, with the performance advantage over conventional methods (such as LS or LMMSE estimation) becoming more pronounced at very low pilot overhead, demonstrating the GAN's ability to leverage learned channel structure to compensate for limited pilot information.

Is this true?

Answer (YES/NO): YES